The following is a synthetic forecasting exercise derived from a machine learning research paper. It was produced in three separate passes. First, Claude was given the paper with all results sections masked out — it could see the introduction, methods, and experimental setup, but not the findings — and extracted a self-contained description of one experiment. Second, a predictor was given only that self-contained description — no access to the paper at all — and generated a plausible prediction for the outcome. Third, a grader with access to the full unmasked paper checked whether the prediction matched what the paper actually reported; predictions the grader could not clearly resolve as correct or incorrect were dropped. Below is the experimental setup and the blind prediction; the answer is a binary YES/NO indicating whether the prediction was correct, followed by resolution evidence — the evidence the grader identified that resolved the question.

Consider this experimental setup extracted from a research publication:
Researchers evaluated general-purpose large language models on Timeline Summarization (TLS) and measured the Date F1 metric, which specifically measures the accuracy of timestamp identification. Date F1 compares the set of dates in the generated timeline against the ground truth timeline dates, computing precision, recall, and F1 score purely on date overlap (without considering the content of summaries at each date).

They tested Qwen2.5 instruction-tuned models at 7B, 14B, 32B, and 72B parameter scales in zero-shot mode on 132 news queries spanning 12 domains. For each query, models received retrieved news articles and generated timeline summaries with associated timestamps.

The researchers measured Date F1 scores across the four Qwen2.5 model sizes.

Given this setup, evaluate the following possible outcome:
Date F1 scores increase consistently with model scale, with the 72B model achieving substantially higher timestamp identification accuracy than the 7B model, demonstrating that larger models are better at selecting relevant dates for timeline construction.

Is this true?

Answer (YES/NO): NO